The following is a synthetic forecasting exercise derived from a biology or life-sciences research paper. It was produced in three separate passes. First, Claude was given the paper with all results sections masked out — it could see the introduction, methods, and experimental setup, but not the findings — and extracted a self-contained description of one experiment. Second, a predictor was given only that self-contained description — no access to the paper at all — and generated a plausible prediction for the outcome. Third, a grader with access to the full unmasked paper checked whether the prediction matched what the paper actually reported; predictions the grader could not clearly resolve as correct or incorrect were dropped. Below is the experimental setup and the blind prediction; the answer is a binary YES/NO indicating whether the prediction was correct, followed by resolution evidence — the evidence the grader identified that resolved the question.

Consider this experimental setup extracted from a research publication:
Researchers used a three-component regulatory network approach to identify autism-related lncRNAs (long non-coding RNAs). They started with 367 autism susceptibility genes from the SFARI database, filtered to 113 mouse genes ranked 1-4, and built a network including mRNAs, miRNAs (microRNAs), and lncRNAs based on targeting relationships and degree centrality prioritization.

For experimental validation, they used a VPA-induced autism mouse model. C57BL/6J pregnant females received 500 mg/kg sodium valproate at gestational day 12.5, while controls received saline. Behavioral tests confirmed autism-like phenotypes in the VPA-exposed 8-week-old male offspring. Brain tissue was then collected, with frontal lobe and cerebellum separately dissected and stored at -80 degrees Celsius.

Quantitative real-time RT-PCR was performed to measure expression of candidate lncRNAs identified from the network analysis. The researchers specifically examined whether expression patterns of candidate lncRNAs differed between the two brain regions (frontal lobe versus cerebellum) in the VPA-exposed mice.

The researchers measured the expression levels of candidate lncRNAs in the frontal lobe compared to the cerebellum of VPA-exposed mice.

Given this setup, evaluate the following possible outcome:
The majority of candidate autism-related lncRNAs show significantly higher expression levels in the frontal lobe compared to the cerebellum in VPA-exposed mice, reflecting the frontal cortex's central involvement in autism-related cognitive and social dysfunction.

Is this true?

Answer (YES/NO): NO